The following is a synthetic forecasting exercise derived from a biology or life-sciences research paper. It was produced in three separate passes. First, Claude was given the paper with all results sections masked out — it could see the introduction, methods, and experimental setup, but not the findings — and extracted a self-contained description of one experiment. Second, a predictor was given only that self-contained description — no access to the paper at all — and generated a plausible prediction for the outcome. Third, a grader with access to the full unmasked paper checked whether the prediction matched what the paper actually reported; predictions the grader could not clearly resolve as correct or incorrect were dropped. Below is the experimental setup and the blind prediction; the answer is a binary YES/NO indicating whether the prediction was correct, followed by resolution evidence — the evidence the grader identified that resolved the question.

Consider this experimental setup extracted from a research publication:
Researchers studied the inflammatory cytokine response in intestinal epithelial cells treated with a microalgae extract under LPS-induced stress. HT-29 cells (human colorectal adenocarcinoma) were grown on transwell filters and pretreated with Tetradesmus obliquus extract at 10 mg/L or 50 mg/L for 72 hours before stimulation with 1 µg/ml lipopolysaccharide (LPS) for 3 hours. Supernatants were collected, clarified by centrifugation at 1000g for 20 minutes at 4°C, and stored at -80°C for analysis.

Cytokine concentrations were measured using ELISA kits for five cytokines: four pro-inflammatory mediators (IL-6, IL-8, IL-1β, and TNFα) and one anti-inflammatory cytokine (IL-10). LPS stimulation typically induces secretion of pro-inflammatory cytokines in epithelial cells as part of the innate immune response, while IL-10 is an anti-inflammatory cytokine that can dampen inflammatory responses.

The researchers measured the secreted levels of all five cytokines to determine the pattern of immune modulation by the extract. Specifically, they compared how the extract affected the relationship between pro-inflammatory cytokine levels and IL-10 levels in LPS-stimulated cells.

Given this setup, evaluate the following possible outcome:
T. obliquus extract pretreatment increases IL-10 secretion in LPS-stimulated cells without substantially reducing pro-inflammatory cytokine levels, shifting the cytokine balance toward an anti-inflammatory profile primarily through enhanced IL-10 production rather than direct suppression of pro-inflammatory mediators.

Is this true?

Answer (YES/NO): NO